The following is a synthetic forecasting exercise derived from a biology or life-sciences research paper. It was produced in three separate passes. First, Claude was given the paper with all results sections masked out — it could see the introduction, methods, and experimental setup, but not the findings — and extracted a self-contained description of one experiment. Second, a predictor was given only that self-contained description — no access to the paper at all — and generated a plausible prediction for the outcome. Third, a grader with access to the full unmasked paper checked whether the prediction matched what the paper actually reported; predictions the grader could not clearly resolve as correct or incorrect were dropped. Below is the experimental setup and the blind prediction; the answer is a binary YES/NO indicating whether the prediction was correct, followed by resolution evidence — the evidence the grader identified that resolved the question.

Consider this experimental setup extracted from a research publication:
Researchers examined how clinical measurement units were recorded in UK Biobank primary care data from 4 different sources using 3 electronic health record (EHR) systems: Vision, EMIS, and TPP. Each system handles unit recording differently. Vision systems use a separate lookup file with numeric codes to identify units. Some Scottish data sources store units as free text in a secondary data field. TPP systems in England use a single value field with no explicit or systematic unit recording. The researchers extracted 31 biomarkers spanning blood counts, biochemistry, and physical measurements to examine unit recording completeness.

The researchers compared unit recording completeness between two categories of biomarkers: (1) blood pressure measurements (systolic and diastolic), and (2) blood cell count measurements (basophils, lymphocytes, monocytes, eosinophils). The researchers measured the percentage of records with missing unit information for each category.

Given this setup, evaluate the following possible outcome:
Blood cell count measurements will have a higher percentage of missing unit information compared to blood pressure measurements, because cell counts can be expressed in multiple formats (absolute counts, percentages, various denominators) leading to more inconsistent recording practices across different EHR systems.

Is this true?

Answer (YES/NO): NO